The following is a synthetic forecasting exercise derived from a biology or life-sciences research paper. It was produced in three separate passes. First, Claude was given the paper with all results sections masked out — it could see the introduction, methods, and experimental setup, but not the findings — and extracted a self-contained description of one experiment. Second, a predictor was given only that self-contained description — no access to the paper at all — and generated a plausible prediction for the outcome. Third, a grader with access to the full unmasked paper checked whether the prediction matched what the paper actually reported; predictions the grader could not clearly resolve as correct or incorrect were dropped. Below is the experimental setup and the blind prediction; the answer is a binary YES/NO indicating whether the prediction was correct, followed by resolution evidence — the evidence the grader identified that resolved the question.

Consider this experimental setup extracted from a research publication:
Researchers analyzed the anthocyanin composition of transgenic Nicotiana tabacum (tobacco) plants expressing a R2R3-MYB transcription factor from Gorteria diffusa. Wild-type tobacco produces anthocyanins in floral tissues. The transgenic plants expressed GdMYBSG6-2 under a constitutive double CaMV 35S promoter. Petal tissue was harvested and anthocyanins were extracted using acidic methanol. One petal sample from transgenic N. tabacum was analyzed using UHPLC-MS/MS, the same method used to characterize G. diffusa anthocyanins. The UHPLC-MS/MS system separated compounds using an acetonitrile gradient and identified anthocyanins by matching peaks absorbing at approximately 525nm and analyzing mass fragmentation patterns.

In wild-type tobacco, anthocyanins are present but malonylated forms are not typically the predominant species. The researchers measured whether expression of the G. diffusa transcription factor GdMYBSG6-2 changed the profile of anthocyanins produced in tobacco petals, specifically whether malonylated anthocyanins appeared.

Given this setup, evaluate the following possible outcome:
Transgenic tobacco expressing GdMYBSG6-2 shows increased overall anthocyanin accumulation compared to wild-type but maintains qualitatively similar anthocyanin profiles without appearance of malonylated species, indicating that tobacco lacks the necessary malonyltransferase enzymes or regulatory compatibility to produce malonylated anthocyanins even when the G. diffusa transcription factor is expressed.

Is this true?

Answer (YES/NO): YES